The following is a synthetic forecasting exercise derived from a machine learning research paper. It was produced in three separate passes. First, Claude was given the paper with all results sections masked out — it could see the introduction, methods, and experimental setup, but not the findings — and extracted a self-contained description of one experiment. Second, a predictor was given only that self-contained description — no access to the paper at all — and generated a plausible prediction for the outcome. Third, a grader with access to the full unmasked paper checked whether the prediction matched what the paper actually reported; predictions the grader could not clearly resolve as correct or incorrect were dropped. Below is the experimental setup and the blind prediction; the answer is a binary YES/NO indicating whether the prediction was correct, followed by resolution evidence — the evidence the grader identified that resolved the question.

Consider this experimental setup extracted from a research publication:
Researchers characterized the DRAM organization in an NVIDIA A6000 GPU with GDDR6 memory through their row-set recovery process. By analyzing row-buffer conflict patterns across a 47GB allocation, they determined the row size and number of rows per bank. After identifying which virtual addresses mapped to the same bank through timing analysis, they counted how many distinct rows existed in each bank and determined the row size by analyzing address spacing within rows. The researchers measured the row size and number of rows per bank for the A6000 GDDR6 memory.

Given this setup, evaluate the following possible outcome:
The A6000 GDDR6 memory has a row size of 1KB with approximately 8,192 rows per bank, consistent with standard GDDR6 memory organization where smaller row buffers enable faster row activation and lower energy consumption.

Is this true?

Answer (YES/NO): NO